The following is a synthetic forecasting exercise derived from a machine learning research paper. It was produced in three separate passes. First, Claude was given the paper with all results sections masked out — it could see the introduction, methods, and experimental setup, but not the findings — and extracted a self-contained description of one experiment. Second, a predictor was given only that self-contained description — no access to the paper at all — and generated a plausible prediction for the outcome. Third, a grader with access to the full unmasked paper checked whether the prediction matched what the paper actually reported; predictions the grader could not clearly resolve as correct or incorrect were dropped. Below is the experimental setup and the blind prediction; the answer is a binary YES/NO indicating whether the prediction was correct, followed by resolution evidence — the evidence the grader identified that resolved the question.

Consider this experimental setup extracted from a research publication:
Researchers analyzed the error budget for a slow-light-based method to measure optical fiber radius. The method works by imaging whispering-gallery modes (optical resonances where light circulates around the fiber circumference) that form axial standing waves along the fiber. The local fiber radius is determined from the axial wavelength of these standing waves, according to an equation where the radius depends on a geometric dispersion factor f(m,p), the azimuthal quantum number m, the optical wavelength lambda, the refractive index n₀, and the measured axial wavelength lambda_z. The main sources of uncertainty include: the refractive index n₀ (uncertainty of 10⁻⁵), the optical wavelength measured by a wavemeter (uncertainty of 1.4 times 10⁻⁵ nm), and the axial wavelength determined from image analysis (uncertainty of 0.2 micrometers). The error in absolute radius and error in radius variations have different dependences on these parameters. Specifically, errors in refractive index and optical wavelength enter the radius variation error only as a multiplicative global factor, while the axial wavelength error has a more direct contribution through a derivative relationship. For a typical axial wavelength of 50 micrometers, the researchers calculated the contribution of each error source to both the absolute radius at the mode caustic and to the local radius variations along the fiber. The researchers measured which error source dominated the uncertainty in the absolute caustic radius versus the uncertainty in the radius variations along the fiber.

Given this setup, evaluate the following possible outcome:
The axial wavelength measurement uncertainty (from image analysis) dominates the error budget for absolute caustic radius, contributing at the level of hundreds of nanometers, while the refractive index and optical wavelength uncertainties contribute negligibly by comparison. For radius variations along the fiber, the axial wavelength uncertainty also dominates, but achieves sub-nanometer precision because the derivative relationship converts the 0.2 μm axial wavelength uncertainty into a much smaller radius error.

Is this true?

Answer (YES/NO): NO